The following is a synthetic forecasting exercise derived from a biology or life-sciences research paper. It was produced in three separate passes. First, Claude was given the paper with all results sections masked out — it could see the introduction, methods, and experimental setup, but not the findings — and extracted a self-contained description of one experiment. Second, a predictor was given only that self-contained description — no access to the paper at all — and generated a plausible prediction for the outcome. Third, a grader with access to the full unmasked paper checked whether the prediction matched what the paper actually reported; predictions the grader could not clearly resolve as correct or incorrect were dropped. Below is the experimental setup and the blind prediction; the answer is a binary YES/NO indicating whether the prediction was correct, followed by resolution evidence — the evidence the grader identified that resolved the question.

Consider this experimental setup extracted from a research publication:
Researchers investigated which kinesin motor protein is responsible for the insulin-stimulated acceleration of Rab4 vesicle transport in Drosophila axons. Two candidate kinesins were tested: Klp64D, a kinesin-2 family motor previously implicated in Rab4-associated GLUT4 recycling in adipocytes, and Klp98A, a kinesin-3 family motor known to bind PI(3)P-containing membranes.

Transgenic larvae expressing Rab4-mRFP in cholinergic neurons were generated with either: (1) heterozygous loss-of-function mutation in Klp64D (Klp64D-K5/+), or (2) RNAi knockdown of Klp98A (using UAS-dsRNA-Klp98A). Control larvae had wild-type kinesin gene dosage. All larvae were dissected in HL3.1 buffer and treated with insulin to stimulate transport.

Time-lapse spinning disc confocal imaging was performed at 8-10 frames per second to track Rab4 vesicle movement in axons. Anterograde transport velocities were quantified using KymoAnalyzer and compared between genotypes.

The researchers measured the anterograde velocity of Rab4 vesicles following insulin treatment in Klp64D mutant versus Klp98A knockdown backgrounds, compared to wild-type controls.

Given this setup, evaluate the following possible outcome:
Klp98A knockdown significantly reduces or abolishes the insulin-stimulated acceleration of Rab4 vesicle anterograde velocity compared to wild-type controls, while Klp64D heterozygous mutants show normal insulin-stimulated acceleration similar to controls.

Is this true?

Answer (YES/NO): YES